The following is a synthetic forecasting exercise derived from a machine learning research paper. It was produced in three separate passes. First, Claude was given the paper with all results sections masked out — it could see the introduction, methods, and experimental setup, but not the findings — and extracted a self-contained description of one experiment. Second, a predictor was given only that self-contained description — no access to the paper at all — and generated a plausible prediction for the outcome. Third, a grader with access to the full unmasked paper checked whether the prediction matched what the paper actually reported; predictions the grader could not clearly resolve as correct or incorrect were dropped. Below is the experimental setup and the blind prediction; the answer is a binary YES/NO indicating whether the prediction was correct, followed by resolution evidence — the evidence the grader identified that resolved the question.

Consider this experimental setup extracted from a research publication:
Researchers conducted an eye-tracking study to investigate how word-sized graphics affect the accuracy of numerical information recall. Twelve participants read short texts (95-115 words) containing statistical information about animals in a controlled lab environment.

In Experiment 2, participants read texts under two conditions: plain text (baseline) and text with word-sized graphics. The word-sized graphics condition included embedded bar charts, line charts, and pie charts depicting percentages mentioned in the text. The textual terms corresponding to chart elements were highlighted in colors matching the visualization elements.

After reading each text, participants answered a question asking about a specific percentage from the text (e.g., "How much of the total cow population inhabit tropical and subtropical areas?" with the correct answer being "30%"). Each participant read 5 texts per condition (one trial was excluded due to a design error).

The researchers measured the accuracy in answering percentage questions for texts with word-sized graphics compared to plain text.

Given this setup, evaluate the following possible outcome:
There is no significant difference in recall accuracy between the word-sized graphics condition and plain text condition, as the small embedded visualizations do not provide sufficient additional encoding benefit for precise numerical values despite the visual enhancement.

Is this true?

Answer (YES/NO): YES